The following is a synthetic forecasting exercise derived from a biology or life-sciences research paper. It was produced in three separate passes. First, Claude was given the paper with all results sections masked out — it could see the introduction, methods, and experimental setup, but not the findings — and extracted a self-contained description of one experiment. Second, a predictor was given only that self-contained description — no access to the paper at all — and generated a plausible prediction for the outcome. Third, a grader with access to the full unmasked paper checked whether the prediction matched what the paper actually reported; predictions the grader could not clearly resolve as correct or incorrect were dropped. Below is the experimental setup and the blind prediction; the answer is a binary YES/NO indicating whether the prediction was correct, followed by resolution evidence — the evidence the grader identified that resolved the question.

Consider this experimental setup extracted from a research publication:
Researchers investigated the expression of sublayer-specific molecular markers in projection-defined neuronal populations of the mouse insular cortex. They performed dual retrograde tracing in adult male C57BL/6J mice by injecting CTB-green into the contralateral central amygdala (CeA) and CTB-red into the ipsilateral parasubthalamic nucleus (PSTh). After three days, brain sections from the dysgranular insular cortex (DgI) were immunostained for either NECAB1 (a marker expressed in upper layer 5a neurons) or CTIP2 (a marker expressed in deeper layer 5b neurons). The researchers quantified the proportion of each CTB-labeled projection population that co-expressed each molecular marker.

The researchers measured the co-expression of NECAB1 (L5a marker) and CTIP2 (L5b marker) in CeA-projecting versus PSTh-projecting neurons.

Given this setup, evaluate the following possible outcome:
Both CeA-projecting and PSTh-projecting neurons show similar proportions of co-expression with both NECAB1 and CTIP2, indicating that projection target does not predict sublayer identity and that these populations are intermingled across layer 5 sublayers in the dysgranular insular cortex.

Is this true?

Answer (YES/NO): NO